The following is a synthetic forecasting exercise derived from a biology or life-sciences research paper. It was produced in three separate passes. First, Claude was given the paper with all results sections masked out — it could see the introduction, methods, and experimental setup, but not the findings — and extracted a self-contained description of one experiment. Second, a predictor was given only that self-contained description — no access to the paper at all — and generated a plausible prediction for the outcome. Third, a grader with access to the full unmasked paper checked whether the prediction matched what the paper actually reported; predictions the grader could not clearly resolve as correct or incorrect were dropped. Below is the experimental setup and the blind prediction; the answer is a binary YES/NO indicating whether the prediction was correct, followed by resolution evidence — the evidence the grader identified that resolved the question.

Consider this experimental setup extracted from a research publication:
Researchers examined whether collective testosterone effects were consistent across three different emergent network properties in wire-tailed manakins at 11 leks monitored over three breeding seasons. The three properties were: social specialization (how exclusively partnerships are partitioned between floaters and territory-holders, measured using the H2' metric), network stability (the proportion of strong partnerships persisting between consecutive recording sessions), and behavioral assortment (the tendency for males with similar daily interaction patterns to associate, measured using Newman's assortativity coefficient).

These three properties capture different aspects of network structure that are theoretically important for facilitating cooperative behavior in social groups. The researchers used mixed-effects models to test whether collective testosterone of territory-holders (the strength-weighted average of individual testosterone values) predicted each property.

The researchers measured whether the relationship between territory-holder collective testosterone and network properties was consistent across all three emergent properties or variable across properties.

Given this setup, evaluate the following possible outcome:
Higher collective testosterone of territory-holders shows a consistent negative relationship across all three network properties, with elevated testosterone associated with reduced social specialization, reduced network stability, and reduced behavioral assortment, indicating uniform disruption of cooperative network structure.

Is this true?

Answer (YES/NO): YES